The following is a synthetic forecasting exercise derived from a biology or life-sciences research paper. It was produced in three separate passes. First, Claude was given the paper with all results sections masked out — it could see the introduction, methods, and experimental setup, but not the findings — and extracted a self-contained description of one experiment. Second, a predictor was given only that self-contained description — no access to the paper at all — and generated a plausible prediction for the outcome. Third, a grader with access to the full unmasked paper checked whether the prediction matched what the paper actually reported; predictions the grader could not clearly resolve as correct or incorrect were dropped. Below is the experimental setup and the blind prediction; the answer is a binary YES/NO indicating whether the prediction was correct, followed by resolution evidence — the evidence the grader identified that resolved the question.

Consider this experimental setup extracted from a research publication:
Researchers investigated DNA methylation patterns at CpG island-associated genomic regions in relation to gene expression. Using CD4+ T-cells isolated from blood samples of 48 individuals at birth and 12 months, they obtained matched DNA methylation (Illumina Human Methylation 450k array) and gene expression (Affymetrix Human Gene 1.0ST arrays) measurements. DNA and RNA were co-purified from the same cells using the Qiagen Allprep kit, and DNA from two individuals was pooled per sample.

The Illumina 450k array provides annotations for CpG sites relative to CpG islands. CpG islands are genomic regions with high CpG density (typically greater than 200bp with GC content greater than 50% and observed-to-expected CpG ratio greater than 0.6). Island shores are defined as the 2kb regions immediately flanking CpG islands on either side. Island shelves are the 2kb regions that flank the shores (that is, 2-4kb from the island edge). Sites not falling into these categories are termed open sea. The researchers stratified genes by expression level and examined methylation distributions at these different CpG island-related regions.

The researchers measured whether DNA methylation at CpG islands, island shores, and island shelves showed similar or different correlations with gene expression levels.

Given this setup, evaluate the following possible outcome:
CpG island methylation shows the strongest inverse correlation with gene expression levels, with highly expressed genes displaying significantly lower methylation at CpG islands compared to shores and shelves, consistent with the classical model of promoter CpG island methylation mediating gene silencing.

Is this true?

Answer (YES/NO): NO